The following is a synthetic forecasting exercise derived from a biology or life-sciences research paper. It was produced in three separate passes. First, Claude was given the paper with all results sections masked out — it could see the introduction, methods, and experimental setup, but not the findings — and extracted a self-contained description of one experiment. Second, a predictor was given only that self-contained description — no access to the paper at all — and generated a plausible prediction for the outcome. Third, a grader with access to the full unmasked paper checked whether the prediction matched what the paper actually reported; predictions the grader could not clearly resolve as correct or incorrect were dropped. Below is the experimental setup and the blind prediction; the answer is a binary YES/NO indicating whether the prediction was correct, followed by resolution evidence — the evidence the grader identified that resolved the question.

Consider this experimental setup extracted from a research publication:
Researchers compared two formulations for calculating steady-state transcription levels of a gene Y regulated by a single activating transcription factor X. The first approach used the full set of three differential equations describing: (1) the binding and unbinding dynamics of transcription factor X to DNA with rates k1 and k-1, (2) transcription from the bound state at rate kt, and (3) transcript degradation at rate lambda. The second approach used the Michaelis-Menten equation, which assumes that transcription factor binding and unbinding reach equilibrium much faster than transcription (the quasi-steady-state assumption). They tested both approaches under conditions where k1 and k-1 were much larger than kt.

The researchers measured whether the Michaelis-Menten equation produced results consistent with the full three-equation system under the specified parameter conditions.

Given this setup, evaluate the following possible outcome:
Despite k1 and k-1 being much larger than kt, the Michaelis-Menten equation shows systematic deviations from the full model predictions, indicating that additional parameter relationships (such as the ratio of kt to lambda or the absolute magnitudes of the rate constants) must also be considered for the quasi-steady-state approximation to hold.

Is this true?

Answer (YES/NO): NO